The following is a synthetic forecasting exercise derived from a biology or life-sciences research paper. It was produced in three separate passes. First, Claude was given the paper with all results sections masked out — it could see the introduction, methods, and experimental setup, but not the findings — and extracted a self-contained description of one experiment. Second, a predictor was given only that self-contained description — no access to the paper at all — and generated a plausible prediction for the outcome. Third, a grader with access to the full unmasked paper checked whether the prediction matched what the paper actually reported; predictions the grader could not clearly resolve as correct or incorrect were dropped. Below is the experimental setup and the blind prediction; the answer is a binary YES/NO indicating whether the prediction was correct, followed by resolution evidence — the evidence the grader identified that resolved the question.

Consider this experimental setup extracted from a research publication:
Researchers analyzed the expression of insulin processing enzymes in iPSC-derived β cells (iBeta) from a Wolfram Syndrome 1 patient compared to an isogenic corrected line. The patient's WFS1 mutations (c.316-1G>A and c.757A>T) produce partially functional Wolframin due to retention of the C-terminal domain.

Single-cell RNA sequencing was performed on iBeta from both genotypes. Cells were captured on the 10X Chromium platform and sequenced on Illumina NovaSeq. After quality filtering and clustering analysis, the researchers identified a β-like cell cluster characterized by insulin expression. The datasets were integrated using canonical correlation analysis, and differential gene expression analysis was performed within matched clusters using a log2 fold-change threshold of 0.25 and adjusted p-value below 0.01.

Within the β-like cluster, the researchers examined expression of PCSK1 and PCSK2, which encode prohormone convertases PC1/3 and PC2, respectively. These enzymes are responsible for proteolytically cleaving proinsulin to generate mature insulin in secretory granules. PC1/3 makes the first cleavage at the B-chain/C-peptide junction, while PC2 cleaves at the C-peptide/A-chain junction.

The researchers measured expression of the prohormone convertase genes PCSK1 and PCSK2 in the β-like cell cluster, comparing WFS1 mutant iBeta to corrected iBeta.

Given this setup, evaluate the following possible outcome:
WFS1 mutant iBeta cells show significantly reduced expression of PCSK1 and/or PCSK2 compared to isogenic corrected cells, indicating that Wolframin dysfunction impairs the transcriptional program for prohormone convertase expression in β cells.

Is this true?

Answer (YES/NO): YES